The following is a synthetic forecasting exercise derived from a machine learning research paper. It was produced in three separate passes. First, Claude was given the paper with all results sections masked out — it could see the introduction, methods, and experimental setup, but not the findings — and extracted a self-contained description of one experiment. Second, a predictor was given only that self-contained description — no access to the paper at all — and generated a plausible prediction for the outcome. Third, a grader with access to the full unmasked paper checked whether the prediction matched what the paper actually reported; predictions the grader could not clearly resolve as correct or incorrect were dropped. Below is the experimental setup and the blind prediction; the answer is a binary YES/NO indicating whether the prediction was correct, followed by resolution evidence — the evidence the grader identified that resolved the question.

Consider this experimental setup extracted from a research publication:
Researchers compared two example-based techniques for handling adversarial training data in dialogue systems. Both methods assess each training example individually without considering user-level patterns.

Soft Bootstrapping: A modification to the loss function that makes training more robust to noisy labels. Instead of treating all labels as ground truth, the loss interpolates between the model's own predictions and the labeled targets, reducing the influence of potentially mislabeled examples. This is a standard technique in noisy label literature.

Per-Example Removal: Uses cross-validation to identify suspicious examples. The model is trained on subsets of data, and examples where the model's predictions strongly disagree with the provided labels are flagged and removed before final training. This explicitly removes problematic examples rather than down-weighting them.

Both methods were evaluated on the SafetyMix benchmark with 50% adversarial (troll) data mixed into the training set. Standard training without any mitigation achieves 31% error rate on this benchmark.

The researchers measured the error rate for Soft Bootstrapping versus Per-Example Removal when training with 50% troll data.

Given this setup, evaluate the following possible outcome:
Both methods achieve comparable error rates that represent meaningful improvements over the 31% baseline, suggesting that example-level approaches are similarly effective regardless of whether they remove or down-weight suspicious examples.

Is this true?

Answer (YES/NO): NO